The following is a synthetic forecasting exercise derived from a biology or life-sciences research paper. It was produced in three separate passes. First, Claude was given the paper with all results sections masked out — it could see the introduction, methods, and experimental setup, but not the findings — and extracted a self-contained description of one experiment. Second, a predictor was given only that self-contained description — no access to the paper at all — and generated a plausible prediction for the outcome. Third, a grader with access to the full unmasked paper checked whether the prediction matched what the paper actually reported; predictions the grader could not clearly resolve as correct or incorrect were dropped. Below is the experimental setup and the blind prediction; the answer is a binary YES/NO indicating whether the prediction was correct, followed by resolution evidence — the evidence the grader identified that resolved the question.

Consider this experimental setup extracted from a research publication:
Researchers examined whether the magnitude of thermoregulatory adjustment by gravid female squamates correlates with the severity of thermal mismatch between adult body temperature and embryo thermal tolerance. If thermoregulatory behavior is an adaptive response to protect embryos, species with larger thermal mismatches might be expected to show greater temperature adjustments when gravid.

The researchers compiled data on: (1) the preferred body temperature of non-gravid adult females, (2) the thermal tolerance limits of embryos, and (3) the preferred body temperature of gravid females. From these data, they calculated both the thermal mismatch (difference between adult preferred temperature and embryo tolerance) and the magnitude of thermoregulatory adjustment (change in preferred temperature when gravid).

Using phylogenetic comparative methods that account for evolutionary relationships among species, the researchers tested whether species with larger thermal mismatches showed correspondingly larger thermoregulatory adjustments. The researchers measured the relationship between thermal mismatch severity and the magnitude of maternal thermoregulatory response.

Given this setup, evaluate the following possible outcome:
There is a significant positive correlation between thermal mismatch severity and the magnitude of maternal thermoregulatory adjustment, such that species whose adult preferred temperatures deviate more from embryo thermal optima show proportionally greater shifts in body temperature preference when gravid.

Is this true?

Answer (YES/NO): NO